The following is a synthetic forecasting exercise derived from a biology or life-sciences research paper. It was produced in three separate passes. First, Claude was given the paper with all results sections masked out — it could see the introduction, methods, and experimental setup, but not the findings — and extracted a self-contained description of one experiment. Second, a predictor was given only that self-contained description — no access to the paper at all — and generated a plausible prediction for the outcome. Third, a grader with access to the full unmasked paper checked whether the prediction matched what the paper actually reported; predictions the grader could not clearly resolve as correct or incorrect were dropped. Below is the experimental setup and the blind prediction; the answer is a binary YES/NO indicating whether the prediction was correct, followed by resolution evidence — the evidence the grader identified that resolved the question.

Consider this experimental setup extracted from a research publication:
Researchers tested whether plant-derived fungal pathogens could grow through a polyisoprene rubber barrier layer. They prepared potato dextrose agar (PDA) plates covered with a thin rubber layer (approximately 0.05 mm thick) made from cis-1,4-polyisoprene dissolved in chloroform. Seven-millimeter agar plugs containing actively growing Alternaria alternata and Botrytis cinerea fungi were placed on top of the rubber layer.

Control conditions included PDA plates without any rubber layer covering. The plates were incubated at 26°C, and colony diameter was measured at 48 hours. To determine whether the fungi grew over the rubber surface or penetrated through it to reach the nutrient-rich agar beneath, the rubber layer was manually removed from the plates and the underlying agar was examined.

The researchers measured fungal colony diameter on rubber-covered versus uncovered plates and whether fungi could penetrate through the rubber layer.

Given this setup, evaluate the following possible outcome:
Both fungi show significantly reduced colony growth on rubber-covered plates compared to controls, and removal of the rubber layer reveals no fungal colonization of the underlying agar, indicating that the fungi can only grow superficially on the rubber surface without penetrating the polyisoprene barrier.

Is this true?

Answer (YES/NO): NO